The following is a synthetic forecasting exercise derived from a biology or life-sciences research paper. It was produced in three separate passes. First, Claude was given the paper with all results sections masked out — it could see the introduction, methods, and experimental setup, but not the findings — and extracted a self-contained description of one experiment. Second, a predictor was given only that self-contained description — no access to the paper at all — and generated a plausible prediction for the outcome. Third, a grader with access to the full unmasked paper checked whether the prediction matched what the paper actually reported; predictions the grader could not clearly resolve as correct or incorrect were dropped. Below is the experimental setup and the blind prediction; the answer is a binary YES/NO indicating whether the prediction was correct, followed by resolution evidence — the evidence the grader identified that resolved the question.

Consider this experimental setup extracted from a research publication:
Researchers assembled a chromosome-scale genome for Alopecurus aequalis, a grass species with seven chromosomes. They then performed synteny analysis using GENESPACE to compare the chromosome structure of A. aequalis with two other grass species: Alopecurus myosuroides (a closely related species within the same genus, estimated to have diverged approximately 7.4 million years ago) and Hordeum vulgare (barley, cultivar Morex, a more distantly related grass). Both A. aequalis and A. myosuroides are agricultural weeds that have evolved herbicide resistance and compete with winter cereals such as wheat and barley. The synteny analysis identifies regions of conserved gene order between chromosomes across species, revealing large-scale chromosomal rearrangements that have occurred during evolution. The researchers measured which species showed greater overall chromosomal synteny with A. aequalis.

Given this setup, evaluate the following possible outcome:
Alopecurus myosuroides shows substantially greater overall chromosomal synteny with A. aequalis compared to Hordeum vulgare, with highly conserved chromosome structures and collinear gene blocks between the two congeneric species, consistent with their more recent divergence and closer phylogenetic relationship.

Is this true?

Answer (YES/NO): NO